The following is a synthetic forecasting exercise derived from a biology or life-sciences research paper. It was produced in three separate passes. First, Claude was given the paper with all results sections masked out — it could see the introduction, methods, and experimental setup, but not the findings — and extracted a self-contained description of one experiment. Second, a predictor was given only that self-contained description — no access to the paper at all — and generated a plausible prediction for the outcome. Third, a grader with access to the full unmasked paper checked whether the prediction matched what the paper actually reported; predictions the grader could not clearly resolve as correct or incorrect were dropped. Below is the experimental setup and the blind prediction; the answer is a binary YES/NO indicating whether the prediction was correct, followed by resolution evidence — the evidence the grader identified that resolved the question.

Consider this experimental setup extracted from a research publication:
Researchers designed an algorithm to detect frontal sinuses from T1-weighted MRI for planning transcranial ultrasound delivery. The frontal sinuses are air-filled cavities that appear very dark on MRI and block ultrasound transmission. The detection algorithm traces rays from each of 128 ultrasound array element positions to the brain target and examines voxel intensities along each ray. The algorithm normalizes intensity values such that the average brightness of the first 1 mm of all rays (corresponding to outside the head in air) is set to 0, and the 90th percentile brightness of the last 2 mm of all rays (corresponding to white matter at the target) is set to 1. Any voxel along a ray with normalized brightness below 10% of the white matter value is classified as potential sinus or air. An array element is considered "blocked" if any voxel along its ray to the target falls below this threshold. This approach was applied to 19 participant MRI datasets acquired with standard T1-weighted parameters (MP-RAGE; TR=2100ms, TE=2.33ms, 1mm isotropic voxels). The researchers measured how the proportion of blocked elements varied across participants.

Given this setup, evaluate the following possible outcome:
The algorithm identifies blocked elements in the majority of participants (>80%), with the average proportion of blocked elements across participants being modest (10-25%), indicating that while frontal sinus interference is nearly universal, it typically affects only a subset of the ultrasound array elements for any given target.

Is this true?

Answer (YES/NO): NO